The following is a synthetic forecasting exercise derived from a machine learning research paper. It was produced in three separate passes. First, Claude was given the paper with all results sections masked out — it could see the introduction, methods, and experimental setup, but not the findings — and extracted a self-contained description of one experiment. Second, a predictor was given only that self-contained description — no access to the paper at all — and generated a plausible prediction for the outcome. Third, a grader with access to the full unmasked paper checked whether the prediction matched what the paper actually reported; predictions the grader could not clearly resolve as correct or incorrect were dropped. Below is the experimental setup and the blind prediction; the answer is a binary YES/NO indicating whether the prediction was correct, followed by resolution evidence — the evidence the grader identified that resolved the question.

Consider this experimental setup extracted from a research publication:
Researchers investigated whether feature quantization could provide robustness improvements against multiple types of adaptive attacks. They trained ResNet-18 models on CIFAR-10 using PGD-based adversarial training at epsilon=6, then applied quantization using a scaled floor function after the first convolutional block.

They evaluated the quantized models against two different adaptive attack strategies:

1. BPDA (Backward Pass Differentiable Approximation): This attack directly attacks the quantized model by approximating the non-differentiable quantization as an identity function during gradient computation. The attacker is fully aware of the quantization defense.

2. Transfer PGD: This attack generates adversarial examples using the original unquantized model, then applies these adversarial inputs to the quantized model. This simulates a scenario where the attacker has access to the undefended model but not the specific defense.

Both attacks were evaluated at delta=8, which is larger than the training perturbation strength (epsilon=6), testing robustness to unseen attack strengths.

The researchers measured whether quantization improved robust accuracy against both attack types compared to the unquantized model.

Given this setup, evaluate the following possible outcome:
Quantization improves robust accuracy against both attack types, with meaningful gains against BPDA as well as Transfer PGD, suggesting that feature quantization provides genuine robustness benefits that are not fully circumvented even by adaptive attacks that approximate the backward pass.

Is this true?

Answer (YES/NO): YES